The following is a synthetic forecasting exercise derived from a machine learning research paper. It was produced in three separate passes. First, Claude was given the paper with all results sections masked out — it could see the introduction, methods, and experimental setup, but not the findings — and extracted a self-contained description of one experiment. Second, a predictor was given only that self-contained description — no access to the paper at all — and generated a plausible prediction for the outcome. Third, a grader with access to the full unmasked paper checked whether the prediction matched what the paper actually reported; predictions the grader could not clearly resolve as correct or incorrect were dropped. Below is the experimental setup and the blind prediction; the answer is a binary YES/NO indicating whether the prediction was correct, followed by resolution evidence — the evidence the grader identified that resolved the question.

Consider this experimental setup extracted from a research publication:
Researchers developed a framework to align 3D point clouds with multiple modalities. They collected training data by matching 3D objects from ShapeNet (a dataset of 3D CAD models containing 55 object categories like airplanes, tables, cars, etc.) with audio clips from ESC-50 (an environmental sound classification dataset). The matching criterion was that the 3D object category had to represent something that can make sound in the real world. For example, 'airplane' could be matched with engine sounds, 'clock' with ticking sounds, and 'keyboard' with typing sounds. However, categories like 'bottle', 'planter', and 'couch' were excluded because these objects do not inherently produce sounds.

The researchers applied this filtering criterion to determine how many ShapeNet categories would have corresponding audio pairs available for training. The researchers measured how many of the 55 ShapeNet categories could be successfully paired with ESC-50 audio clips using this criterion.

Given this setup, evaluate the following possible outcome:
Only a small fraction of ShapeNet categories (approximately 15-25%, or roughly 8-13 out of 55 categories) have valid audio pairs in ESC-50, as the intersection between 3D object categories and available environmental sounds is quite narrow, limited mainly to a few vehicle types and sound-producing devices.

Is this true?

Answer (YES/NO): YES